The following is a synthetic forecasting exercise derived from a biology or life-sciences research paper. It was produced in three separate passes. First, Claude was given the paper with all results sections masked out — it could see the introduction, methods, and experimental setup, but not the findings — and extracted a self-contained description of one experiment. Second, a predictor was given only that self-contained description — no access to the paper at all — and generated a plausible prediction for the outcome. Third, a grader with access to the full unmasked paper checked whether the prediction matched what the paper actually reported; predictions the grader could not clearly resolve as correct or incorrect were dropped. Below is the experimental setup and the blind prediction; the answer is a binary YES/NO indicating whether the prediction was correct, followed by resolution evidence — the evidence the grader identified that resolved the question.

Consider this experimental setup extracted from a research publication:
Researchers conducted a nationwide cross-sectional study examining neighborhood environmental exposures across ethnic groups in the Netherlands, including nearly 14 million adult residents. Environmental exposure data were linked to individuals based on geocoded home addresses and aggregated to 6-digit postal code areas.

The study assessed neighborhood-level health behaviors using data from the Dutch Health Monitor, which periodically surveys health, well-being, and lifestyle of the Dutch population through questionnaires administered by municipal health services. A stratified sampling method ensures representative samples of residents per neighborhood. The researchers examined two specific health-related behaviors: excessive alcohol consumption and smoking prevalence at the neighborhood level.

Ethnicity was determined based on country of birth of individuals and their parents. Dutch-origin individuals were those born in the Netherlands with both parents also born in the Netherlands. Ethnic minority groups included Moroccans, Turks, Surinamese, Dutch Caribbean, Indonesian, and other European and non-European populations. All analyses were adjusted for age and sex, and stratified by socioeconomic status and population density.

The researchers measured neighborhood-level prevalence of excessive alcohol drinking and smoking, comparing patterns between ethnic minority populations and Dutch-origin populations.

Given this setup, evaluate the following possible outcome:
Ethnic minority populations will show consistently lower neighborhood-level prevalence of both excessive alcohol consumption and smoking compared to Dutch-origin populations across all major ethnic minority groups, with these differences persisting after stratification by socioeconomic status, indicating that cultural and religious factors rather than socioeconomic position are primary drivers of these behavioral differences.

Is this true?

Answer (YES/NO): NO